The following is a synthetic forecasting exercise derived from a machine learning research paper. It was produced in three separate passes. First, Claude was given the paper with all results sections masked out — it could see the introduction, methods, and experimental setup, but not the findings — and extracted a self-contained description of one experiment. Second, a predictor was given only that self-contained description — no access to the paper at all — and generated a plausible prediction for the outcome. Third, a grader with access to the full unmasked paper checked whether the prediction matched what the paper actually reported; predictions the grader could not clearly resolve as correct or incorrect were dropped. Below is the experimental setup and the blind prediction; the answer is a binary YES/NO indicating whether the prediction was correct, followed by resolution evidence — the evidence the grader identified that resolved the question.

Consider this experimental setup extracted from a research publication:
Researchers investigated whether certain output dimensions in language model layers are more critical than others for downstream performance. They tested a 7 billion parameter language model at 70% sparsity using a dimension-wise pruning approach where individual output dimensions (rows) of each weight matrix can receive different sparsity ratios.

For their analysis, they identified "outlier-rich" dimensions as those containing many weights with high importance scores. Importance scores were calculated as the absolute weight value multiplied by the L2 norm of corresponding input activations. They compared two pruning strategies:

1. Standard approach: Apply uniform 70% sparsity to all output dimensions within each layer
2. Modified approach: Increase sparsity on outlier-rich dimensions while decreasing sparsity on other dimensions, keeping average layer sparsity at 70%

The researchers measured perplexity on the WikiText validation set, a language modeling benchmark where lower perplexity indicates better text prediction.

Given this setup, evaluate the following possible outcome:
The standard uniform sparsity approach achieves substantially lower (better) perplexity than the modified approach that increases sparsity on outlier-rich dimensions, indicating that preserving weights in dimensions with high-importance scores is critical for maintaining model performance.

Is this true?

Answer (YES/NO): YES